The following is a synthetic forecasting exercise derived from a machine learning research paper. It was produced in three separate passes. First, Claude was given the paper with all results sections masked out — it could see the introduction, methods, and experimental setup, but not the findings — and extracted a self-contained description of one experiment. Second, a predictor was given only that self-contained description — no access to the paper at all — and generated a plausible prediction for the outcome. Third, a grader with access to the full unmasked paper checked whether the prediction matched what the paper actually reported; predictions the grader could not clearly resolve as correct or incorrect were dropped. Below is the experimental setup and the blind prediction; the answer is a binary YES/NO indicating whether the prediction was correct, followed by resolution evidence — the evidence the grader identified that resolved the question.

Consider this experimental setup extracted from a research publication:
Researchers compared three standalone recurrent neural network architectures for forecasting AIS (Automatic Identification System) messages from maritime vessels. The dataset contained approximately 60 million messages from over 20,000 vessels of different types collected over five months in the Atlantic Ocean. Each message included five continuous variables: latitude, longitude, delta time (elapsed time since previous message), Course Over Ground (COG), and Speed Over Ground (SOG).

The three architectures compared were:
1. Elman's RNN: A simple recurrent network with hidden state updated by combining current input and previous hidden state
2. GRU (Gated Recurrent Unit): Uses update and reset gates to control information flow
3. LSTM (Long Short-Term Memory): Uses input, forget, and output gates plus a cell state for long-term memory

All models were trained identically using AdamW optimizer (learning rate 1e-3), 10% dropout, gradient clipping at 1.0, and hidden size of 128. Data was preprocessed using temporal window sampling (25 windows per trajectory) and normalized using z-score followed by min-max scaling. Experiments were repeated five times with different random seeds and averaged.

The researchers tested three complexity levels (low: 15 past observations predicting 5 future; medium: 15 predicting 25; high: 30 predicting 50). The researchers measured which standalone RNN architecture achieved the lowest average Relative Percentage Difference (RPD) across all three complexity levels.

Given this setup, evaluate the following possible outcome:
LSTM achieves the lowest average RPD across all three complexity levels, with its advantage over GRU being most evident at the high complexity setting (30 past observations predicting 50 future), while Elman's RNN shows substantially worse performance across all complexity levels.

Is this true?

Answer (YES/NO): NO